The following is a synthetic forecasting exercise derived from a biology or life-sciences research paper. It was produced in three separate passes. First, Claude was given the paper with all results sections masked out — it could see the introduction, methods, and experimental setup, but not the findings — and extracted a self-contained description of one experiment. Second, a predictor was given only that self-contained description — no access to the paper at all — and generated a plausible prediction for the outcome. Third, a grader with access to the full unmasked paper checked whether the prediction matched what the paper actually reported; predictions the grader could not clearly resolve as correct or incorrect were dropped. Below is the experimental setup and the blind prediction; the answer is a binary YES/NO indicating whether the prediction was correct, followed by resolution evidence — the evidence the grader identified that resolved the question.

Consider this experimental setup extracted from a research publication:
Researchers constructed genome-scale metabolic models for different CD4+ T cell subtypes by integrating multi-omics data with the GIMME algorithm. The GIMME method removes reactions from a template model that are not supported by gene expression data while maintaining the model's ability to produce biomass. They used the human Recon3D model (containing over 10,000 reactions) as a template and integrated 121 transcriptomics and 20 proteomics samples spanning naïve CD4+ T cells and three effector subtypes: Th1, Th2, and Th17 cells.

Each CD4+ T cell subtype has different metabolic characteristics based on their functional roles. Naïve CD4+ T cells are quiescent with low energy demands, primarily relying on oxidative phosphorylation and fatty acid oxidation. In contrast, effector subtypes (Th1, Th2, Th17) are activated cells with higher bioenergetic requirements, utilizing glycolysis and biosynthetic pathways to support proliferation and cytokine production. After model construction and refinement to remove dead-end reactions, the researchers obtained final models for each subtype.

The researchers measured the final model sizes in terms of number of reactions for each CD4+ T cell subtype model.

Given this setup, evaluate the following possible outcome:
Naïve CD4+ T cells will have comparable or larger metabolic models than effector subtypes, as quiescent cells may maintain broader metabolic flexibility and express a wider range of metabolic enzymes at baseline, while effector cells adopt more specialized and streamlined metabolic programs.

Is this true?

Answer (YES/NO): NO